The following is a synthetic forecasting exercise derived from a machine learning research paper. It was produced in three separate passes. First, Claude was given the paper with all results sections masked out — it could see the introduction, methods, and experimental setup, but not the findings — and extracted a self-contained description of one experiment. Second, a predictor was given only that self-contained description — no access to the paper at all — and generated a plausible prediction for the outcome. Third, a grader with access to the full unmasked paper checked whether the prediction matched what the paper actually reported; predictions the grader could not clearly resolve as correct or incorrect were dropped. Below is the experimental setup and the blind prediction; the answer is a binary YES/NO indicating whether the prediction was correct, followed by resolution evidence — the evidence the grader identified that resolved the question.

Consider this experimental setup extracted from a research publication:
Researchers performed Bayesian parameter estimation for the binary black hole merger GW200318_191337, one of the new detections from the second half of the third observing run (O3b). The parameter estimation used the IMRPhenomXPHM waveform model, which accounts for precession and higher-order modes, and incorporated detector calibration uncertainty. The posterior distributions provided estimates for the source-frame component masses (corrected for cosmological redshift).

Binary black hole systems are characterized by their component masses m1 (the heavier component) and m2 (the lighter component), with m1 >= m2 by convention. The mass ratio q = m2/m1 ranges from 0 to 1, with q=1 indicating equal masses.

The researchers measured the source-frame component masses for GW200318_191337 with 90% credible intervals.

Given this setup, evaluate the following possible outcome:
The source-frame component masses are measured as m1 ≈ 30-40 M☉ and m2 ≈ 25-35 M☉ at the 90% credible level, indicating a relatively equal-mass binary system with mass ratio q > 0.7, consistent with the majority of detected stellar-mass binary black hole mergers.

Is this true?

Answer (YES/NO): NO